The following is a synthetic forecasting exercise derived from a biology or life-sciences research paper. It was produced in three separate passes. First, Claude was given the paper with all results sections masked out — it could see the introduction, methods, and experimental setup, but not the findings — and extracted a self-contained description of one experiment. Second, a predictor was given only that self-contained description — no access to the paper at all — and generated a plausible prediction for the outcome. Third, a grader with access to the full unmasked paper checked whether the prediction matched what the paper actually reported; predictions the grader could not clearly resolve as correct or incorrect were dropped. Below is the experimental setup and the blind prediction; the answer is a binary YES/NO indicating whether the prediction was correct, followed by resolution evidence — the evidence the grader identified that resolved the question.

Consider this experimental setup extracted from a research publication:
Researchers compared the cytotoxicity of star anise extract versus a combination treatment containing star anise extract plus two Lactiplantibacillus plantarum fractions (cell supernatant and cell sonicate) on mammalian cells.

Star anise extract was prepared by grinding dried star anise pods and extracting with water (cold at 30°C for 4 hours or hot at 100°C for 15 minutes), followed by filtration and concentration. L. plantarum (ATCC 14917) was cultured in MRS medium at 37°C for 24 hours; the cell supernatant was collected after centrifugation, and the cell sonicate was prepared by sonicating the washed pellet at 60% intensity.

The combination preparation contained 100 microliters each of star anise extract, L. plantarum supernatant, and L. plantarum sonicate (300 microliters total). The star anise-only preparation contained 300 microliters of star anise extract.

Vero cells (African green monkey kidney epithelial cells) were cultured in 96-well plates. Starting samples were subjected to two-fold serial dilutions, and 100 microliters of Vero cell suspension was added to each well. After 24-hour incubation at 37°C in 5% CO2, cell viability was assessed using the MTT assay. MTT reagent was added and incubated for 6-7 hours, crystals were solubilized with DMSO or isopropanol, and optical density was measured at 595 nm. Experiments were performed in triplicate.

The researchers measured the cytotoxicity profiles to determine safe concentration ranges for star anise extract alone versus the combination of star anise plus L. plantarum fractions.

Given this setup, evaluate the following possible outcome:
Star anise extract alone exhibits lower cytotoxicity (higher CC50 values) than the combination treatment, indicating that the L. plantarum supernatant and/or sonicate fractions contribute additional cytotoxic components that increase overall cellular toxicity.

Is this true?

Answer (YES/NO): YES